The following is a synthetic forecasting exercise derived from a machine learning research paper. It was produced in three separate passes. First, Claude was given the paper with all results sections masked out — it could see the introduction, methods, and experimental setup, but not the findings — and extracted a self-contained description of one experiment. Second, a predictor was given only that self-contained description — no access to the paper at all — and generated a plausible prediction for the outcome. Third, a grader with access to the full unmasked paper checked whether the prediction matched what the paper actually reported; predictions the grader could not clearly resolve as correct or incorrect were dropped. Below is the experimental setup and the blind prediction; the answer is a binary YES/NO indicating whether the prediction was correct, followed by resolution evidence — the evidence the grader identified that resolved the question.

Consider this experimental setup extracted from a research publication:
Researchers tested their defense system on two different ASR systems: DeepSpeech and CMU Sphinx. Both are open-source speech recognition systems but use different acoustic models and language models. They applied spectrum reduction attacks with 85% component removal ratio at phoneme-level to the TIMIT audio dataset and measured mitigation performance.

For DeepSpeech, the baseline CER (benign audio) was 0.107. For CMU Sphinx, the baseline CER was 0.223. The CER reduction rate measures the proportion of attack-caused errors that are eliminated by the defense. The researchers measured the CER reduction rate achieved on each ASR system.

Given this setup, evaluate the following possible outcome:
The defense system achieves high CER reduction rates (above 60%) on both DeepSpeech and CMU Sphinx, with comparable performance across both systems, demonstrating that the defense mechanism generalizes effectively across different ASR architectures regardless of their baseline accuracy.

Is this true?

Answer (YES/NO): YES